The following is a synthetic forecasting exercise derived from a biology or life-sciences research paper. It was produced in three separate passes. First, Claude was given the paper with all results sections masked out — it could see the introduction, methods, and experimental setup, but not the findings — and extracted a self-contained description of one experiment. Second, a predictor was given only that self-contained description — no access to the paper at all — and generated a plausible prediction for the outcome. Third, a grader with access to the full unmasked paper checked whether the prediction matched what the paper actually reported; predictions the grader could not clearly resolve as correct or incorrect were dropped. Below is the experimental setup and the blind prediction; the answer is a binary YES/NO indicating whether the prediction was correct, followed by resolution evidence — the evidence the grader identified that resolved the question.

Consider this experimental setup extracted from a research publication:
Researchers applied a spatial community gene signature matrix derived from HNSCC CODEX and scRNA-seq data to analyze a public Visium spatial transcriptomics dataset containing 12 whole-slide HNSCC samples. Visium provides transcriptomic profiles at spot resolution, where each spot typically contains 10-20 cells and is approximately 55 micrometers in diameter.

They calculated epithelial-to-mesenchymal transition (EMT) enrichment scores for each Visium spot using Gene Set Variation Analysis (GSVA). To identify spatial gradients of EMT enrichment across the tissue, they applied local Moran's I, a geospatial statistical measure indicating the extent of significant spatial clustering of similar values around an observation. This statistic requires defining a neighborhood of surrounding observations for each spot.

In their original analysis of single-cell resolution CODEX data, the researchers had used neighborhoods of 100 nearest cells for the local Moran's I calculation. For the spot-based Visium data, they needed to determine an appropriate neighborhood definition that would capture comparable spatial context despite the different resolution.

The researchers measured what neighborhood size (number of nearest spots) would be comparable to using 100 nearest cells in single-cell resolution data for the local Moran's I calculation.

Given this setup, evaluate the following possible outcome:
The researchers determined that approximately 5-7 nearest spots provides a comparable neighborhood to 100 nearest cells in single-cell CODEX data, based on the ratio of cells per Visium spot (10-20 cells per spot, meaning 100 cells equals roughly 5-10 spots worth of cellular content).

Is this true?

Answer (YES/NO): YES